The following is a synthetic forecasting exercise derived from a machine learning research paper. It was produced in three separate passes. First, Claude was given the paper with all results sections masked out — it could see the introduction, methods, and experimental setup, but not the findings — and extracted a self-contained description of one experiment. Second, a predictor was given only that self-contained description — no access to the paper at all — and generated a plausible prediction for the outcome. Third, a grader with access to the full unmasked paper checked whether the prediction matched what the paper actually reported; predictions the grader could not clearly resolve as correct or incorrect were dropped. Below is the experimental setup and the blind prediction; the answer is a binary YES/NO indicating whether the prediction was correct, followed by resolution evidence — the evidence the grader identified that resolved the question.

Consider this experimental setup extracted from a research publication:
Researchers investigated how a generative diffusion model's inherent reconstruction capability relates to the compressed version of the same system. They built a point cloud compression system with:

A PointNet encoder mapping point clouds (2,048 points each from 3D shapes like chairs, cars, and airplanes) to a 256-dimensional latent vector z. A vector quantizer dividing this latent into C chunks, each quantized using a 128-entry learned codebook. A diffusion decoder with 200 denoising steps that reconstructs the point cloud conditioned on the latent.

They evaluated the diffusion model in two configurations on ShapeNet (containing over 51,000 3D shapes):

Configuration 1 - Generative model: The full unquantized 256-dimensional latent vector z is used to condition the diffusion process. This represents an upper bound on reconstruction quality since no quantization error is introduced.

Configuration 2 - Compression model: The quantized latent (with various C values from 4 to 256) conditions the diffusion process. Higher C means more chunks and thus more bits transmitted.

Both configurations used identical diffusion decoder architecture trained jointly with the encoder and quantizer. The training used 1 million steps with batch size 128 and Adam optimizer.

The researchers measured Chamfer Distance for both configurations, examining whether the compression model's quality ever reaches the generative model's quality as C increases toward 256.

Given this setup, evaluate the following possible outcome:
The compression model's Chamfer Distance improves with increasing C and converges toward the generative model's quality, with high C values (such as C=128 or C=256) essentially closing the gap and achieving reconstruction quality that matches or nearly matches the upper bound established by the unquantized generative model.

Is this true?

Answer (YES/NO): NO